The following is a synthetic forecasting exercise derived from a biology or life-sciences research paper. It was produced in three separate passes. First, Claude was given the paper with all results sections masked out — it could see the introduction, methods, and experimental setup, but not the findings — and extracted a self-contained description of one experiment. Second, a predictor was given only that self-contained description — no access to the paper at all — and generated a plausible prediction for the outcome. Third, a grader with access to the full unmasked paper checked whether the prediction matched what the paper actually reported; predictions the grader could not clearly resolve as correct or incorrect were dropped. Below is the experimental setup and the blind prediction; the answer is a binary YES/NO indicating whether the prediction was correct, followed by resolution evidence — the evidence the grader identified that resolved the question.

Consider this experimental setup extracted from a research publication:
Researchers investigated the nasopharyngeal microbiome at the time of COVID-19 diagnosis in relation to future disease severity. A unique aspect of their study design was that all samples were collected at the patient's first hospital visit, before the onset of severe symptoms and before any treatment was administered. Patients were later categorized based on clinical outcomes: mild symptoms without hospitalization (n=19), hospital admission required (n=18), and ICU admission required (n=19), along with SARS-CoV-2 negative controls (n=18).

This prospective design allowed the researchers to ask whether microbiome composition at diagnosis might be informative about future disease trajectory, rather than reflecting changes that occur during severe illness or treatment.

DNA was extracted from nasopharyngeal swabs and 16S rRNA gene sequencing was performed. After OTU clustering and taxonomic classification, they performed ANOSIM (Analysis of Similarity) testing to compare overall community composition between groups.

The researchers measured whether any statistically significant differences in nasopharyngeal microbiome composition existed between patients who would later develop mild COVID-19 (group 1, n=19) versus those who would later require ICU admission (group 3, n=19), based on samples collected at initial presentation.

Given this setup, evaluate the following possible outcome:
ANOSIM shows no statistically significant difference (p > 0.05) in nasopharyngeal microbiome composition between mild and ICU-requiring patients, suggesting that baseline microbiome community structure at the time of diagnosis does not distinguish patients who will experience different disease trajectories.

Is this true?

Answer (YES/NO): NO